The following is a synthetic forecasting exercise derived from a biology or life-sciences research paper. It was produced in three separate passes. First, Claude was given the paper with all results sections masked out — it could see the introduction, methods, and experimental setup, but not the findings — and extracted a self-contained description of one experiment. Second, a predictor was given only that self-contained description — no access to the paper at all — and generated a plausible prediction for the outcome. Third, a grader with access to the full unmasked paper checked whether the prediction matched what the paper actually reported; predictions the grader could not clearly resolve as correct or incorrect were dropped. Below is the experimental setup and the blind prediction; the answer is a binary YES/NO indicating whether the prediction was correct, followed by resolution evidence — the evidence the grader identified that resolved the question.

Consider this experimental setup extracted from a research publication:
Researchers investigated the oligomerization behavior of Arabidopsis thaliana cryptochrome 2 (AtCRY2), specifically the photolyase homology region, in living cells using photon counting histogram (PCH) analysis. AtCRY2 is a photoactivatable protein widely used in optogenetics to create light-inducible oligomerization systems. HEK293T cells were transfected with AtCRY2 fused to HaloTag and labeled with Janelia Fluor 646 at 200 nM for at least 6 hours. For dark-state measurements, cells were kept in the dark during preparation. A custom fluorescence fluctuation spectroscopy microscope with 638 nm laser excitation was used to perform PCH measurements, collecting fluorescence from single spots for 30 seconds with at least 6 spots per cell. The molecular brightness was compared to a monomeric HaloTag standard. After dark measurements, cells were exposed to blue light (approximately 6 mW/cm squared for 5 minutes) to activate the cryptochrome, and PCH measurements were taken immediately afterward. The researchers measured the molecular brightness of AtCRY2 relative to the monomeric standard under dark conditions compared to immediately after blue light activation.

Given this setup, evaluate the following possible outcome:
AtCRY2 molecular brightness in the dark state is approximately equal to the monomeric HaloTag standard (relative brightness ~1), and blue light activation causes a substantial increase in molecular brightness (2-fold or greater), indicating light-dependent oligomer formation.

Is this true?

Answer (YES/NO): YES